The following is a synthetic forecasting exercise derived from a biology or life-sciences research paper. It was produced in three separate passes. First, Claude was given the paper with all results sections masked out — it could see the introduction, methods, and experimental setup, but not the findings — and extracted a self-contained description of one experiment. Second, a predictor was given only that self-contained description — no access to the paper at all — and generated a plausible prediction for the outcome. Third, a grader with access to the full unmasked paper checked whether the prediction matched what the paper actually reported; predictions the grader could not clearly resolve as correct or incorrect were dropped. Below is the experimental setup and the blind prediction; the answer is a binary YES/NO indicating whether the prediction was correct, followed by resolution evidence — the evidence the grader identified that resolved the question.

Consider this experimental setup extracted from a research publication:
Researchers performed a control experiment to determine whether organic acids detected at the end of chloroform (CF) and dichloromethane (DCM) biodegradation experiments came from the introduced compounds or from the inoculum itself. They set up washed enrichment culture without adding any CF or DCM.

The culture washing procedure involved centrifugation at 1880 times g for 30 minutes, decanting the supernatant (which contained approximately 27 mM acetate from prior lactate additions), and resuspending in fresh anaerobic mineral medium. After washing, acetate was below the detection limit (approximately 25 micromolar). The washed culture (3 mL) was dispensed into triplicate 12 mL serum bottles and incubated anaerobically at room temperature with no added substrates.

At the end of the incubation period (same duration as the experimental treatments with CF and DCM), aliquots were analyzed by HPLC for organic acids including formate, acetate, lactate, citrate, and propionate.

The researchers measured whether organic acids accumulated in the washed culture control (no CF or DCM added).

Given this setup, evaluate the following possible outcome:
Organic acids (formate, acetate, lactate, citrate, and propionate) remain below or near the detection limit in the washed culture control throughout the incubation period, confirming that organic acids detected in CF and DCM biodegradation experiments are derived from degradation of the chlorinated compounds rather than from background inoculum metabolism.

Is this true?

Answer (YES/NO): NO